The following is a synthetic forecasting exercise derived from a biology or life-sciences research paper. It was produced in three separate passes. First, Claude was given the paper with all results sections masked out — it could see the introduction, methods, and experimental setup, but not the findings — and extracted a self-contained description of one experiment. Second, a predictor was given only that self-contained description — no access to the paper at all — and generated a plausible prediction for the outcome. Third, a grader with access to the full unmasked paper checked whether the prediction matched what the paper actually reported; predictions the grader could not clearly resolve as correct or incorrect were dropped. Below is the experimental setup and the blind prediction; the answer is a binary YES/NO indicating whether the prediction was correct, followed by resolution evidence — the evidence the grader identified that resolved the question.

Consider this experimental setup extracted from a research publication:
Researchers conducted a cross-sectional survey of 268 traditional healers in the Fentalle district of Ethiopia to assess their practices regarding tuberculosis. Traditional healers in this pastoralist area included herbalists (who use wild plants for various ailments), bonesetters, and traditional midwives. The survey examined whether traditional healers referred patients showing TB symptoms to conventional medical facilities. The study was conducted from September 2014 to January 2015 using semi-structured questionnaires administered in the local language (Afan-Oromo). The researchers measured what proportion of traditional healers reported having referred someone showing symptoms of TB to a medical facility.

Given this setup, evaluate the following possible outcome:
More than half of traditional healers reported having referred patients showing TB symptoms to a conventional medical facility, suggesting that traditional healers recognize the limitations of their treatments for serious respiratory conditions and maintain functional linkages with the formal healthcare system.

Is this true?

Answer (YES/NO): YES